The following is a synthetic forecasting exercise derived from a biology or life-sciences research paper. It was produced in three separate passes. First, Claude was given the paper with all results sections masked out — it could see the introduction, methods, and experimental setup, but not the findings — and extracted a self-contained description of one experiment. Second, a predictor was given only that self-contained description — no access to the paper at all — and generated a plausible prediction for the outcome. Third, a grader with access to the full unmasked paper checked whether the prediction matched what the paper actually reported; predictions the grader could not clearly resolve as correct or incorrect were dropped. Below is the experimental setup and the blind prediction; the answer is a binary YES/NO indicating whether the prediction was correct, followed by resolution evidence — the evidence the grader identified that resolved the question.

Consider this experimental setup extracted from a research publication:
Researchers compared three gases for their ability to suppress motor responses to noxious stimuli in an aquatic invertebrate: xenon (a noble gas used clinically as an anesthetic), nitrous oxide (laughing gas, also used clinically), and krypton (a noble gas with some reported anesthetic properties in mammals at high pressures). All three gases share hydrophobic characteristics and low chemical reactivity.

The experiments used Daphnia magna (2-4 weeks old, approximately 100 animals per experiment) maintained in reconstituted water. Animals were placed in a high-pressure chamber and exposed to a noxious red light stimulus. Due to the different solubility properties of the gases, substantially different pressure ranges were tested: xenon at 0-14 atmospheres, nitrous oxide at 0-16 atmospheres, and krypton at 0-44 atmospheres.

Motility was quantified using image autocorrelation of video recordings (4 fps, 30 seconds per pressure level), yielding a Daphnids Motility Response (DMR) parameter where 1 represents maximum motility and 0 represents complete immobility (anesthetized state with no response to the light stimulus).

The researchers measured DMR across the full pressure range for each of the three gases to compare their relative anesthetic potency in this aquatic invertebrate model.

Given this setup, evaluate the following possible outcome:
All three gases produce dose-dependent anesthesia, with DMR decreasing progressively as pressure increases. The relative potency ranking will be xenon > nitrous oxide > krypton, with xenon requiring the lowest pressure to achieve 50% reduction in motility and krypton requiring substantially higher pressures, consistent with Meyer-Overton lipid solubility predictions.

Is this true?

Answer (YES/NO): NO